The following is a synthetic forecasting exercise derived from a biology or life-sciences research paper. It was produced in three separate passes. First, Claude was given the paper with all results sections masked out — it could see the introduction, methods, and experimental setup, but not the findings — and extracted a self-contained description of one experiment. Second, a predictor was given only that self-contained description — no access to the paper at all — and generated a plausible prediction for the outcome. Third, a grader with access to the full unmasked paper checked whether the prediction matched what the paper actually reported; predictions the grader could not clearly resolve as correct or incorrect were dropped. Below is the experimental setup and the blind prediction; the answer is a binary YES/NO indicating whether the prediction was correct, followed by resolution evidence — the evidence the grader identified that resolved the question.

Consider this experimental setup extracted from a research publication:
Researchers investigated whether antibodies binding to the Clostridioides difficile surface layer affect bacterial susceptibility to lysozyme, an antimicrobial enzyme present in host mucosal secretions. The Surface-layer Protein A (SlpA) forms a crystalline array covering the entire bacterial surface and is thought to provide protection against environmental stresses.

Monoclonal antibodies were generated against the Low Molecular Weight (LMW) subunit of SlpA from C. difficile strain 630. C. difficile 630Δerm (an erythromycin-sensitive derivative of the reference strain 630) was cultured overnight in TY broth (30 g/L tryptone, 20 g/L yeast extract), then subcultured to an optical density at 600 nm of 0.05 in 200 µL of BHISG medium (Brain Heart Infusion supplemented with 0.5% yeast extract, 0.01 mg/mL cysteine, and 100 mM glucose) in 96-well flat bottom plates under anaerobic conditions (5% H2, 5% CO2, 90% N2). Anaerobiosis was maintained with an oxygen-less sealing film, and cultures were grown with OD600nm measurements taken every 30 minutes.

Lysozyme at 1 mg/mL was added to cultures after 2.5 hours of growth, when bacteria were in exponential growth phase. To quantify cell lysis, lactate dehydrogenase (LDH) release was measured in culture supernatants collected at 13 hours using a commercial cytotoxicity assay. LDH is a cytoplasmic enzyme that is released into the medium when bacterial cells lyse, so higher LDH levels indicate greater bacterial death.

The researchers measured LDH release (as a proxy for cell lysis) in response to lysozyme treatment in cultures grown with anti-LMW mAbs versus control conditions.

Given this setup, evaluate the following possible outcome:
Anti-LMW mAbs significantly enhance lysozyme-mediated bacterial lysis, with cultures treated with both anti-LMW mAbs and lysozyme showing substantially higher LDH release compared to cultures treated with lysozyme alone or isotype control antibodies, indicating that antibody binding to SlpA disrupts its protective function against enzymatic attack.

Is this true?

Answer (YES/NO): NO